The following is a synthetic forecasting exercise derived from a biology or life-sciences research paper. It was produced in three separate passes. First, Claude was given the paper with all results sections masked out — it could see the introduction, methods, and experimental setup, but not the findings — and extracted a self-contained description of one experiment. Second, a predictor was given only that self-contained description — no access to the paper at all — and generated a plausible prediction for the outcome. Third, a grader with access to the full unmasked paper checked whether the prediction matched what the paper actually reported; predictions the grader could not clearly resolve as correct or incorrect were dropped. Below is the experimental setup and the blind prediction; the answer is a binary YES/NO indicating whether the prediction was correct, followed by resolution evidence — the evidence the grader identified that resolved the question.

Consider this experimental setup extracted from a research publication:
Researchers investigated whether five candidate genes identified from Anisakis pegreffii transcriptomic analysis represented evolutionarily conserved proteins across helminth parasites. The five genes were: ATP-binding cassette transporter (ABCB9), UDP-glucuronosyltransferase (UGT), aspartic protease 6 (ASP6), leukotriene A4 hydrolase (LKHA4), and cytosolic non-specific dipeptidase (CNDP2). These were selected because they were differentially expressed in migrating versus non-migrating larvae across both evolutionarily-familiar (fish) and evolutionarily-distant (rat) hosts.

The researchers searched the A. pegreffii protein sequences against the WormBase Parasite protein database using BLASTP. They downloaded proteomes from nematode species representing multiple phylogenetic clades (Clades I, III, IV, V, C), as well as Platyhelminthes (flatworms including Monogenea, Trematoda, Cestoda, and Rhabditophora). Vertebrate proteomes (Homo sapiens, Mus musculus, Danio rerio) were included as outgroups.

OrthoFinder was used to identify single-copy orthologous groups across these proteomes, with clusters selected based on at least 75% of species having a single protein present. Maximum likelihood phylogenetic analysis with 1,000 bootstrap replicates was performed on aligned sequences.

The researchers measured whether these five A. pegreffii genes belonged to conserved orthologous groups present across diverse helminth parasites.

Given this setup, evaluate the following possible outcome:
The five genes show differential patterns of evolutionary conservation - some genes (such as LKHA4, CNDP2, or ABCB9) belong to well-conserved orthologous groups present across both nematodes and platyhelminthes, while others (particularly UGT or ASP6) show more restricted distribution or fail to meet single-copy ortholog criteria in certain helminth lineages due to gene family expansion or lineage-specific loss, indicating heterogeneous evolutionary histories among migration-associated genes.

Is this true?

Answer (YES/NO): YES